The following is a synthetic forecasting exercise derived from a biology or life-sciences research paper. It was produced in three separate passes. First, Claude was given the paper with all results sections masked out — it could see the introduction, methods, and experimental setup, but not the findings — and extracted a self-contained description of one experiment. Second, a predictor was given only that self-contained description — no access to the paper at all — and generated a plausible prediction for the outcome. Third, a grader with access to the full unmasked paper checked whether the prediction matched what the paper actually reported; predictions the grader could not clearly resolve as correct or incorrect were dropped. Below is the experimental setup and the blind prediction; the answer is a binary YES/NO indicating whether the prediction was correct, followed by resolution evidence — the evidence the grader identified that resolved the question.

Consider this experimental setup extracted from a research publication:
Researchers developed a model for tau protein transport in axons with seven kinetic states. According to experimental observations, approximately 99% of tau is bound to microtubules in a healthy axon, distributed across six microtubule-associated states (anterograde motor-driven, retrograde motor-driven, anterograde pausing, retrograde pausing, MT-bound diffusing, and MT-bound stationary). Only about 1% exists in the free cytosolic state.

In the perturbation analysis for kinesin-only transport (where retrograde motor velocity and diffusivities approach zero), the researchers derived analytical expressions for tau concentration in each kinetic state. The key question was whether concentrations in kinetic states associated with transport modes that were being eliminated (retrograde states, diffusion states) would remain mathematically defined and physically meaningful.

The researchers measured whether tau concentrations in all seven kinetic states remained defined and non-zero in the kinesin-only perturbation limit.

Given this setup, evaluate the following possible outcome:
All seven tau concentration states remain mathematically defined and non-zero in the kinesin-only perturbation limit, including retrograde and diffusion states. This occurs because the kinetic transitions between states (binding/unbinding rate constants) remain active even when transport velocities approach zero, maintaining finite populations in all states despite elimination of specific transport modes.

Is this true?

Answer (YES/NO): YES